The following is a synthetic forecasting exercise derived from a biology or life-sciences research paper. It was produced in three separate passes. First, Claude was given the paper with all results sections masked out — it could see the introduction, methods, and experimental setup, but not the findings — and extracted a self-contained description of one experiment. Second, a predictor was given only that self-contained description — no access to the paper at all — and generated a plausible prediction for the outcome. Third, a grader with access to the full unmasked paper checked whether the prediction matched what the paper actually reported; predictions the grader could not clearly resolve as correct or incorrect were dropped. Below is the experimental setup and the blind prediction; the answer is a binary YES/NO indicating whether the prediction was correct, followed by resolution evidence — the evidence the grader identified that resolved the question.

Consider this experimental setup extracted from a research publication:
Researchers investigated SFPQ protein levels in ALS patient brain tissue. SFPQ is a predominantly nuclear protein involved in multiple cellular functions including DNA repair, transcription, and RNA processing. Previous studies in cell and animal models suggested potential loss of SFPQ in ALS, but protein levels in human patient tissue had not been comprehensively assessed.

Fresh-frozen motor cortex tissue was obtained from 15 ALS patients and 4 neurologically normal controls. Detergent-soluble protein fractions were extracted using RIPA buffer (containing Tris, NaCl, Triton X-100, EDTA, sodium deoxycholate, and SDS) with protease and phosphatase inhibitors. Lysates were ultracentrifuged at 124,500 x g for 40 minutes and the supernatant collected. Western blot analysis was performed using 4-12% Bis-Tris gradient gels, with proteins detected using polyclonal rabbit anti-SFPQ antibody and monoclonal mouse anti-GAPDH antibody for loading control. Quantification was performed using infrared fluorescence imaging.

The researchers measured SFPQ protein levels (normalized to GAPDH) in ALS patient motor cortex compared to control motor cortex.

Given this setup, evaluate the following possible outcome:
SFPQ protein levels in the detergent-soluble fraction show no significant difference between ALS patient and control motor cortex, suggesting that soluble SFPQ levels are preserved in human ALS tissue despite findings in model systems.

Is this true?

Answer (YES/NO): YES